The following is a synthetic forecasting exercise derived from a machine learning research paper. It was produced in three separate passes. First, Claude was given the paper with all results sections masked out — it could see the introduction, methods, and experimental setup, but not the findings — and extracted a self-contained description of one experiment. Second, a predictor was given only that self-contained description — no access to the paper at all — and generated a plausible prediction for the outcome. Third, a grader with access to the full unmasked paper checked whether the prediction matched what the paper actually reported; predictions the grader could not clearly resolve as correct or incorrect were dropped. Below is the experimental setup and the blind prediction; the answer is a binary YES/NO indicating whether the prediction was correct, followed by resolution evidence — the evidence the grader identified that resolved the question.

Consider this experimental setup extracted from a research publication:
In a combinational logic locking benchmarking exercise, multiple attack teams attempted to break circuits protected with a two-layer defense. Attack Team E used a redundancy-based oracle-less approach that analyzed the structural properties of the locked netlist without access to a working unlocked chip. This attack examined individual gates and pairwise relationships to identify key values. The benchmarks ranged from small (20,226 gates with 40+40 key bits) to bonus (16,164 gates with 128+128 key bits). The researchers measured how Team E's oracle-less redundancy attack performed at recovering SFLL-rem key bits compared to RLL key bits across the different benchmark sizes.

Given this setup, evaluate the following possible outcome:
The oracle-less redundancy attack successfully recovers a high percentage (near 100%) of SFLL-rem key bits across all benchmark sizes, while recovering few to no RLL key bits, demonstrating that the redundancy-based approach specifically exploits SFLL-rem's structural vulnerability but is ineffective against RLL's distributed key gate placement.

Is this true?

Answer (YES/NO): NO